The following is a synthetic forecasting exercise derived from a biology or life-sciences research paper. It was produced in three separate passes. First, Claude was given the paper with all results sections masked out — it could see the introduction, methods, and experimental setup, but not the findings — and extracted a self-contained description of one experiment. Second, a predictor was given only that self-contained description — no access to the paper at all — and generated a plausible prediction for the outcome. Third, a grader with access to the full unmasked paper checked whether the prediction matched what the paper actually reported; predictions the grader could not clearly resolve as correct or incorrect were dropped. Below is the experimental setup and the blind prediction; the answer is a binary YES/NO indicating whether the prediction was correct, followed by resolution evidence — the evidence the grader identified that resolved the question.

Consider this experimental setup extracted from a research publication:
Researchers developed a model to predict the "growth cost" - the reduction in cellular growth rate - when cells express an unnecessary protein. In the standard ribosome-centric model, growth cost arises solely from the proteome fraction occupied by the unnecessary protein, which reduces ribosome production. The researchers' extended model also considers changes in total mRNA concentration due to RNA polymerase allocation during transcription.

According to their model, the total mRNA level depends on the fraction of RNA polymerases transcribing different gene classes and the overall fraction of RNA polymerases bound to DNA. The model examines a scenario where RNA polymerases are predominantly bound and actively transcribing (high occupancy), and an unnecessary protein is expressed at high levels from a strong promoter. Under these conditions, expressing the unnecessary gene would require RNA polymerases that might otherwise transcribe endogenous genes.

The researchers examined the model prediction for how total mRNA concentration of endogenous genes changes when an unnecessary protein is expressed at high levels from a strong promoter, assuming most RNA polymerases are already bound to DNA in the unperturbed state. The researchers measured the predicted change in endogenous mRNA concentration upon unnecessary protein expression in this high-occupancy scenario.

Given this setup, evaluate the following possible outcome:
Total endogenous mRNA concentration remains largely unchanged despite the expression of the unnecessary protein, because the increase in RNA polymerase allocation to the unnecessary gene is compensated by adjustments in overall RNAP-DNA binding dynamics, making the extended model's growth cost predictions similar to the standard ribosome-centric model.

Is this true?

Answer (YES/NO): NO